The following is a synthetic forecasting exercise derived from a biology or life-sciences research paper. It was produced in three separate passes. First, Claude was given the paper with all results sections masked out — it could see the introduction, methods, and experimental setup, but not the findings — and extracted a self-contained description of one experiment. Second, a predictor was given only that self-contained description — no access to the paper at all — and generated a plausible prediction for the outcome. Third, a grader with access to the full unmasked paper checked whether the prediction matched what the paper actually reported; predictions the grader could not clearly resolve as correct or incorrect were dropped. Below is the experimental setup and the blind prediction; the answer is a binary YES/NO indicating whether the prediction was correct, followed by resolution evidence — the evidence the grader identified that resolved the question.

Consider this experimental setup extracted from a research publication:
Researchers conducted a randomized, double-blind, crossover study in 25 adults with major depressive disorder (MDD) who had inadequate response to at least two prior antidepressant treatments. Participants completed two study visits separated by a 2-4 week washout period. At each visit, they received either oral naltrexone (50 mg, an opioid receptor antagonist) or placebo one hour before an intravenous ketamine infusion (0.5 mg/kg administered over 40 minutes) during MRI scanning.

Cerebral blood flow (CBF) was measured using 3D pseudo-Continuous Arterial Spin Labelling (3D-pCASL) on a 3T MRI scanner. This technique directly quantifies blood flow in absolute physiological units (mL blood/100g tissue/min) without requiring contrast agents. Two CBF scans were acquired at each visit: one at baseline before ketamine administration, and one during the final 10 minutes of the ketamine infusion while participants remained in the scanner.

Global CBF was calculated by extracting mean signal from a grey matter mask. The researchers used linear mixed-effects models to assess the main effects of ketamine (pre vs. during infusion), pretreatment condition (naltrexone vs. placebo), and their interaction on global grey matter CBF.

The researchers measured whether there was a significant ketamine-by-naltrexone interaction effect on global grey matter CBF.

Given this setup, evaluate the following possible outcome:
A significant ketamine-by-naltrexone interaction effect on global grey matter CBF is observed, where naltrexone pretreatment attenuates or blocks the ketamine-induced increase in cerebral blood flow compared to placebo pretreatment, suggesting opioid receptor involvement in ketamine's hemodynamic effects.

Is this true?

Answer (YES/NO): NO